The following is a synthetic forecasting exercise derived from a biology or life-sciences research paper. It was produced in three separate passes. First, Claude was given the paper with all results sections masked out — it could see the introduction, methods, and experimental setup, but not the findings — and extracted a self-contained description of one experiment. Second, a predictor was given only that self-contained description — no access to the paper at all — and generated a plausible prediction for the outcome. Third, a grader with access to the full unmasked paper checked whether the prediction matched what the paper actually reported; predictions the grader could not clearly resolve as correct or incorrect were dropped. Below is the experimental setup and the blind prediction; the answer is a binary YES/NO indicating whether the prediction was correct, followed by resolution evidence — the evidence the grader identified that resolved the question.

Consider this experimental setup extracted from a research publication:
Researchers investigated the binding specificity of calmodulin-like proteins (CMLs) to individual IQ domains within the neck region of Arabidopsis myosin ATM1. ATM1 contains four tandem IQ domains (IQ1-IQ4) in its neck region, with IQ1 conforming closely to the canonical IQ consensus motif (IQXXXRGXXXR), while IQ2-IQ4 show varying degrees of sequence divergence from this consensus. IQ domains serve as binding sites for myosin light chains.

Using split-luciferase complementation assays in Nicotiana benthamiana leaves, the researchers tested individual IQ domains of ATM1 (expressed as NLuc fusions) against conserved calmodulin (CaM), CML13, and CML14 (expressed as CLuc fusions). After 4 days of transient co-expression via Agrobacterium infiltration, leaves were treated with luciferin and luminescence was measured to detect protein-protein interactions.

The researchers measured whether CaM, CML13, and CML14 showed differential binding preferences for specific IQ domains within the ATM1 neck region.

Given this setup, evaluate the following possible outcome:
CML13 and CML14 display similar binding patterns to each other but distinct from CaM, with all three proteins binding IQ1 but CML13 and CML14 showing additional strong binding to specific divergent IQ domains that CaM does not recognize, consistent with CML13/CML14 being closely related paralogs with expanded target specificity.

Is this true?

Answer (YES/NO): NO